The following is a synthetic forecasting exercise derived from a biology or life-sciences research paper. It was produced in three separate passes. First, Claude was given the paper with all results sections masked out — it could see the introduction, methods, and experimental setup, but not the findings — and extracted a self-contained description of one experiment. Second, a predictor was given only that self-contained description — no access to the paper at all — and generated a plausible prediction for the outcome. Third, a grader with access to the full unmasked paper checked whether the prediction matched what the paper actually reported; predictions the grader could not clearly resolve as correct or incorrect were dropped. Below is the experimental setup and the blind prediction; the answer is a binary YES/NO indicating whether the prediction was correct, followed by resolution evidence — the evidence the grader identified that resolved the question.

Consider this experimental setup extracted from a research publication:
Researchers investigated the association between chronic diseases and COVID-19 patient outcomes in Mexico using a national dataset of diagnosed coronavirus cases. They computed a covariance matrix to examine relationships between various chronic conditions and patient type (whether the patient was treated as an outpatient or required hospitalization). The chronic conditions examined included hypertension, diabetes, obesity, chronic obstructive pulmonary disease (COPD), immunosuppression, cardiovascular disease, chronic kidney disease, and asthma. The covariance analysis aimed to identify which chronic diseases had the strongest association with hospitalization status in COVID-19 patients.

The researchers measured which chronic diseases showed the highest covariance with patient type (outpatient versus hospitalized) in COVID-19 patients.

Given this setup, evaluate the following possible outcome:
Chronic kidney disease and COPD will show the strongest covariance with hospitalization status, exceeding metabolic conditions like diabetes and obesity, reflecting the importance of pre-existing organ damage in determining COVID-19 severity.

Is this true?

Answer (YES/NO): NO